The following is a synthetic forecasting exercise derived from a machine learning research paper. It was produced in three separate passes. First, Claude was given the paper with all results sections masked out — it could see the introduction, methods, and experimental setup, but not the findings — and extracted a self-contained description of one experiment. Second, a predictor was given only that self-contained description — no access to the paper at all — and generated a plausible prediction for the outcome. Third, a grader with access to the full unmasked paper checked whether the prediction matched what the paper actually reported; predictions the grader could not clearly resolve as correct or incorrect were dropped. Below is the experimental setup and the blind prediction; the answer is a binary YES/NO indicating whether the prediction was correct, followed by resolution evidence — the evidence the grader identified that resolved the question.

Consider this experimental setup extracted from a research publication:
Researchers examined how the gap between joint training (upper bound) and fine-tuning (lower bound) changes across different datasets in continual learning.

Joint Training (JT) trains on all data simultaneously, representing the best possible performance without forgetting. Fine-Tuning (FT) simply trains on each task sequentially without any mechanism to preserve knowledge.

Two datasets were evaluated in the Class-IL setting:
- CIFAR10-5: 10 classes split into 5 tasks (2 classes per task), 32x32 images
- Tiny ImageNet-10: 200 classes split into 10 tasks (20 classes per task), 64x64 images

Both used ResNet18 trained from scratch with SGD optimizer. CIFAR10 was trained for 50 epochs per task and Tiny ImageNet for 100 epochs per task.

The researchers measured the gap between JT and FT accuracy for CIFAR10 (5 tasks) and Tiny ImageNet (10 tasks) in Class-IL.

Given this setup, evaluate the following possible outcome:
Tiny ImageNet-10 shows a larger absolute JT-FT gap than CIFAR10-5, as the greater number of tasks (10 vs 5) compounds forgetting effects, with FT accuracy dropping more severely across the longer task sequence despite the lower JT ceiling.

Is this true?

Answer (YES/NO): NO